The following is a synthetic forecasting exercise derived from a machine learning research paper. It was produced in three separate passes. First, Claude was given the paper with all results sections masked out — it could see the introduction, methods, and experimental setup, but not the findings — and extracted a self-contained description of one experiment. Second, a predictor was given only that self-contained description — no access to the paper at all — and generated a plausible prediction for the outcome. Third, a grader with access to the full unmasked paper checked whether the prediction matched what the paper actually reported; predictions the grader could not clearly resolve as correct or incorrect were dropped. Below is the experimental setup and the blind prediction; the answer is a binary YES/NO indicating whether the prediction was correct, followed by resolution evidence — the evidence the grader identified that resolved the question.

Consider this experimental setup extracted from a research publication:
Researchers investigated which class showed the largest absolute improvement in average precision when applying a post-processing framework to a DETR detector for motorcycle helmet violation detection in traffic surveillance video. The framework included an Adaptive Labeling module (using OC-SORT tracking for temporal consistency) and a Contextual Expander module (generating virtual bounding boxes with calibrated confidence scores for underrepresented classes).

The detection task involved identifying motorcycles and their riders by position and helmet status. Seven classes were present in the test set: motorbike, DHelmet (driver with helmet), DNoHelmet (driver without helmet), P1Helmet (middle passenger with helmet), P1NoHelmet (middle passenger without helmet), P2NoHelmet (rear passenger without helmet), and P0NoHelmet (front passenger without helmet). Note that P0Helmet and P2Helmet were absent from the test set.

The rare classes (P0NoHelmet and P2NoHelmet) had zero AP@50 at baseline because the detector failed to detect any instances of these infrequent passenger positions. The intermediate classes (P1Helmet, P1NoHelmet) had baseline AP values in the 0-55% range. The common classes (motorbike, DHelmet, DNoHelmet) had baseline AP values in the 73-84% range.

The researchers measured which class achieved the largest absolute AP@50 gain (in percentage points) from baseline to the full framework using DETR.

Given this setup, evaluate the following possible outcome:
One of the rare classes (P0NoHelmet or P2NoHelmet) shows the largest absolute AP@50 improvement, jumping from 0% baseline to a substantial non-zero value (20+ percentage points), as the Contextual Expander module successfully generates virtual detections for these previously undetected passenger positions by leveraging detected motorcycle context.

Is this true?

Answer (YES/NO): NO